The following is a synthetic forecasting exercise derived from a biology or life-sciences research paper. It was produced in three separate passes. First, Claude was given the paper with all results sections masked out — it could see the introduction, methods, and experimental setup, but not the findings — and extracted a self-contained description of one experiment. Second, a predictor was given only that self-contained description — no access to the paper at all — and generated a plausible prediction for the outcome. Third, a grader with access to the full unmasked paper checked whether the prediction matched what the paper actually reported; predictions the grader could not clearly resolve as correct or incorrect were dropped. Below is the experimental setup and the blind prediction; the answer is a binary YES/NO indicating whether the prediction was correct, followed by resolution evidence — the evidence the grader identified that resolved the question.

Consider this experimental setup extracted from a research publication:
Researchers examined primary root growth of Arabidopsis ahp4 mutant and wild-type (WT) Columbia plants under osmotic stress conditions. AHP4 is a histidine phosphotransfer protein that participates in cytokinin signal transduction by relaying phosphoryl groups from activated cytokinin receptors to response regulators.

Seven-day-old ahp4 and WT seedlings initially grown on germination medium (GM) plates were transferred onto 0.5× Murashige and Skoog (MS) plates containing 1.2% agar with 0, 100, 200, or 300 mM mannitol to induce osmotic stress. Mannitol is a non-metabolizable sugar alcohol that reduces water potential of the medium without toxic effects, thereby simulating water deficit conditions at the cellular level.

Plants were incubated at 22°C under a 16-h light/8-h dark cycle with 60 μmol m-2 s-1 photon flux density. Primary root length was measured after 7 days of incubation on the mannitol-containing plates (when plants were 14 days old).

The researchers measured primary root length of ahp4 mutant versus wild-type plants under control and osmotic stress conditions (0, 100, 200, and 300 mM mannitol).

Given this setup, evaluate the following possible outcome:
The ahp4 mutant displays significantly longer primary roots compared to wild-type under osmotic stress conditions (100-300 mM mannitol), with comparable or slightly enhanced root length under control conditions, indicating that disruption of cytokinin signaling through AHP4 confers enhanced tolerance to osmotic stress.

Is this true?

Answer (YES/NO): NO